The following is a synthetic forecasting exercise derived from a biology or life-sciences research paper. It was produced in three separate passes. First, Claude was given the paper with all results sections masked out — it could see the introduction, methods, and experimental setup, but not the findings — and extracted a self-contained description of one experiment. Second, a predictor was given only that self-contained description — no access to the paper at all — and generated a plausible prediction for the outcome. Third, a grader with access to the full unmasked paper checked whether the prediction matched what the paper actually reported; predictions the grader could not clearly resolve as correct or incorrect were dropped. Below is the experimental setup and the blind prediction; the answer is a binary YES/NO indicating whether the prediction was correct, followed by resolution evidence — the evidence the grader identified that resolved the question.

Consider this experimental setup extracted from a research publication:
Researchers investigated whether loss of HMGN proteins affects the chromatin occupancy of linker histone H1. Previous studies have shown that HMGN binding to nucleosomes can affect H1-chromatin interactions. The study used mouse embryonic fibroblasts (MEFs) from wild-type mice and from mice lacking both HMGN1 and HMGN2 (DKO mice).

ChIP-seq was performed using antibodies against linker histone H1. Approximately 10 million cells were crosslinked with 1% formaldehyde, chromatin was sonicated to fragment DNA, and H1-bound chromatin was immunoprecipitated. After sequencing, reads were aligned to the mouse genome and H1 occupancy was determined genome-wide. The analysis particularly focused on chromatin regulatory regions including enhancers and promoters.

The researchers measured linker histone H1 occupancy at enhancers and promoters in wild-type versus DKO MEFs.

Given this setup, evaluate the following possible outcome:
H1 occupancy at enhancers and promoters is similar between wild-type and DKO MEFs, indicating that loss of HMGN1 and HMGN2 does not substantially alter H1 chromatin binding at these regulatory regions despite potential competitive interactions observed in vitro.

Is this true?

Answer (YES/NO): NO